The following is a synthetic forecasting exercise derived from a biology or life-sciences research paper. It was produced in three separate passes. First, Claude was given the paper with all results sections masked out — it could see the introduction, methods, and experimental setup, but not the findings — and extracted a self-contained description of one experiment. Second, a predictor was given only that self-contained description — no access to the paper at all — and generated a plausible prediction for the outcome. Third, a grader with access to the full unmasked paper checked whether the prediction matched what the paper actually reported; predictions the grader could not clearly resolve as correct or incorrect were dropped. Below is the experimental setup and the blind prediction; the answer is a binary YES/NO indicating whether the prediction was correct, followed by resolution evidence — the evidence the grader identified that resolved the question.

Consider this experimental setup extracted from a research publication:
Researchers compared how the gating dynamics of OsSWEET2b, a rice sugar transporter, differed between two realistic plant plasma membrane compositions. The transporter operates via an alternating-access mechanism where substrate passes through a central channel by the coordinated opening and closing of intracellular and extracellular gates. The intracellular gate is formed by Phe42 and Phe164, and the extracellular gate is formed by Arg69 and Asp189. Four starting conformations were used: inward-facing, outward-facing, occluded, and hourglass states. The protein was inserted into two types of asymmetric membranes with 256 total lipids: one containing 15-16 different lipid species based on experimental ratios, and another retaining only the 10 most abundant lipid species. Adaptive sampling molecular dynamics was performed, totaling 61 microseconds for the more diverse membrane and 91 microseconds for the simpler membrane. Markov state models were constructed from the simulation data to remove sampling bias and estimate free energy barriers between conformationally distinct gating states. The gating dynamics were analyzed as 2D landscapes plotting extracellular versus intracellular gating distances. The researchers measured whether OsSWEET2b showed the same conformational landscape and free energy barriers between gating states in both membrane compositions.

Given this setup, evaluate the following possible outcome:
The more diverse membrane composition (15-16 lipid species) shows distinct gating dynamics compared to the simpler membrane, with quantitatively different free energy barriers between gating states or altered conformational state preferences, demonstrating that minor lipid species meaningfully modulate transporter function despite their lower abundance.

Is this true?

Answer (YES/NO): YES